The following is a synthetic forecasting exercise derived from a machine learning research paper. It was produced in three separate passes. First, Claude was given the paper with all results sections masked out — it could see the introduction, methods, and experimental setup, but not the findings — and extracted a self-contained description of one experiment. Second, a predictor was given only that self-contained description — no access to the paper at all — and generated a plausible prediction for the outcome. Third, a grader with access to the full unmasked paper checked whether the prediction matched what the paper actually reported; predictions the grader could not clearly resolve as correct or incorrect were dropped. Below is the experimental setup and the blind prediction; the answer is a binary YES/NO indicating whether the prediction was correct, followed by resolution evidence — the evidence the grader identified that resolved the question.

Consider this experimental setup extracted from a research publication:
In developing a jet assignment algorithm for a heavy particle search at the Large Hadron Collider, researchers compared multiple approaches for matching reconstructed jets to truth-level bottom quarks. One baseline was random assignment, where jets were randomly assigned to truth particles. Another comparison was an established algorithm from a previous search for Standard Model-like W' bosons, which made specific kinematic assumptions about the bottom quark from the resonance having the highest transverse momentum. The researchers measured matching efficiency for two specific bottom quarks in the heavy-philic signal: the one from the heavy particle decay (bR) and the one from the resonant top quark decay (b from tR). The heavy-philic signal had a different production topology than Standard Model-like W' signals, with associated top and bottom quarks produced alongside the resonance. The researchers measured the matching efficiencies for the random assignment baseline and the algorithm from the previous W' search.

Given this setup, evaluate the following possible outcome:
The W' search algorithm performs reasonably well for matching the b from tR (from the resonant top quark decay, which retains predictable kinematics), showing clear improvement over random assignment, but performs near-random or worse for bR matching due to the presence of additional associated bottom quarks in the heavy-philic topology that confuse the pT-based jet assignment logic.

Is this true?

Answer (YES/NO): NO